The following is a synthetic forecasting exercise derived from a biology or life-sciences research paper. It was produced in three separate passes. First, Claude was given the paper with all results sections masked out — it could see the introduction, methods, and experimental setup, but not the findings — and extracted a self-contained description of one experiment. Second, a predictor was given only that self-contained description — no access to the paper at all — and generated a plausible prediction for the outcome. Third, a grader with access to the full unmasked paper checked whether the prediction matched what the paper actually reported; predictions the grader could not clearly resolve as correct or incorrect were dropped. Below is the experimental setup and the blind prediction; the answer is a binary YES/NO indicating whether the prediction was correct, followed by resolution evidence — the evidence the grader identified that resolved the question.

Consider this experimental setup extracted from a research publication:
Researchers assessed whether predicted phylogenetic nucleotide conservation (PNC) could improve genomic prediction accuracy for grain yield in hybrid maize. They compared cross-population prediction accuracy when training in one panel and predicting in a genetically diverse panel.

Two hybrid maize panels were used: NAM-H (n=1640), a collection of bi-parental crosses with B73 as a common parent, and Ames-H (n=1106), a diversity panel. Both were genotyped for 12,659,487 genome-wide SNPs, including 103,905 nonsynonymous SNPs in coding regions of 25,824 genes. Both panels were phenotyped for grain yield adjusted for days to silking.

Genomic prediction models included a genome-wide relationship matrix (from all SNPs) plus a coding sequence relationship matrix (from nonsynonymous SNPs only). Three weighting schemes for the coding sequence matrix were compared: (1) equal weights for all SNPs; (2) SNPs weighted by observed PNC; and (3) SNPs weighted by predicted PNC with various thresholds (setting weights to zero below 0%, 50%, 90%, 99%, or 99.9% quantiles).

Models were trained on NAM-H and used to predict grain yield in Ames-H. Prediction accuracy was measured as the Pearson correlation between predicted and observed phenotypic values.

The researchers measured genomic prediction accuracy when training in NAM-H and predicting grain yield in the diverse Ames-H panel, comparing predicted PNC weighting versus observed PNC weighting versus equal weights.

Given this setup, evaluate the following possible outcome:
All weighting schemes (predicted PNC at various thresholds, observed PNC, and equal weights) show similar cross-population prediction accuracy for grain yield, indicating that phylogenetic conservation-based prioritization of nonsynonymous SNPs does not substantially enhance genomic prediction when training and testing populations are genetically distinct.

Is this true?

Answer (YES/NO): NO